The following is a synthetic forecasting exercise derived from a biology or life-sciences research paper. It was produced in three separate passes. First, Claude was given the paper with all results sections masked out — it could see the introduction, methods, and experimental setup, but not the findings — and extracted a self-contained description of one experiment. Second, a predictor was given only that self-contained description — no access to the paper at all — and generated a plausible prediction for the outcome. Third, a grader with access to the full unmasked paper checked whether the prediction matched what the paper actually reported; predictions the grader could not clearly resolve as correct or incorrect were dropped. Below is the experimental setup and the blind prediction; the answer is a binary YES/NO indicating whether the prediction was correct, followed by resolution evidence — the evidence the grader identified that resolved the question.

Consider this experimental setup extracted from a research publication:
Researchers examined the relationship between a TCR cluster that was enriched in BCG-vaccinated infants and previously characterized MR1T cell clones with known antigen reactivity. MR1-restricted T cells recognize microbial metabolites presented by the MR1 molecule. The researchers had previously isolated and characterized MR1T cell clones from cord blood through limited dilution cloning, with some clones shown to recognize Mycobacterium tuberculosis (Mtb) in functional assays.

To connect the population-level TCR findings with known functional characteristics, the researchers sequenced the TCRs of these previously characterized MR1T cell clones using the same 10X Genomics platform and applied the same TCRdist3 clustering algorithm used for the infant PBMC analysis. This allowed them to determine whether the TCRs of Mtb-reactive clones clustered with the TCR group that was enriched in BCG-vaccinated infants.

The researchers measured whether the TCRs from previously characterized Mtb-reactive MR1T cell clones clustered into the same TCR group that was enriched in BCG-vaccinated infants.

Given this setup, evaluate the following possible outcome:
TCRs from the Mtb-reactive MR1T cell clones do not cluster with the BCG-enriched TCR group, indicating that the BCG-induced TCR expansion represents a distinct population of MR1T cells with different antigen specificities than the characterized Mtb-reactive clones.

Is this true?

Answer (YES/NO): NO